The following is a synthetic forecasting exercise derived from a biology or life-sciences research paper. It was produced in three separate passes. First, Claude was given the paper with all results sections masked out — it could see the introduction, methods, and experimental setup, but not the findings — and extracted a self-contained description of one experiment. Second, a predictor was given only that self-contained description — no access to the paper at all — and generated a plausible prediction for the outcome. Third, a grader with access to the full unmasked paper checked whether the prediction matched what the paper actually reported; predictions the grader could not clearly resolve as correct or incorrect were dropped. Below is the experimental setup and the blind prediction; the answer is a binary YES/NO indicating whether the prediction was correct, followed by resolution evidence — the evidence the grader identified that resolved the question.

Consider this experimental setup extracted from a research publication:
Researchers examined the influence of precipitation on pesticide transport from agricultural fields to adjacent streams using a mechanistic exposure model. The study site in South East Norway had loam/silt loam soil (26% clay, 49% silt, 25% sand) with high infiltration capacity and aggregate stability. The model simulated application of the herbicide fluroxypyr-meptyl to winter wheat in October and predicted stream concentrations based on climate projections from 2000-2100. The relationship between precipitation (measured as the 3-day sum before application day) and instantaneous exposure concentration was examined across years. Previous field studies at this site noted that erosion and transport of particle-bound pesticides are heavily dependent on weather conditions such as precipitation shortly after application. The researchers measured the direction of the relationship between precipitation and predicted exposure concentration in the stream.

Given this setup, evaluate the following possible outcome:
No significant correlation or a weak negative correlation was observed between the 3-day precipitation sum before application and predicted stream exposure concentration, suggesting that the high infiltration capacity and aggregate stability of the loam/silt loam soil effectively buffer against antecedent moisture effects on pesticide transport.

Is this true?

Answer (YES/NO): NO